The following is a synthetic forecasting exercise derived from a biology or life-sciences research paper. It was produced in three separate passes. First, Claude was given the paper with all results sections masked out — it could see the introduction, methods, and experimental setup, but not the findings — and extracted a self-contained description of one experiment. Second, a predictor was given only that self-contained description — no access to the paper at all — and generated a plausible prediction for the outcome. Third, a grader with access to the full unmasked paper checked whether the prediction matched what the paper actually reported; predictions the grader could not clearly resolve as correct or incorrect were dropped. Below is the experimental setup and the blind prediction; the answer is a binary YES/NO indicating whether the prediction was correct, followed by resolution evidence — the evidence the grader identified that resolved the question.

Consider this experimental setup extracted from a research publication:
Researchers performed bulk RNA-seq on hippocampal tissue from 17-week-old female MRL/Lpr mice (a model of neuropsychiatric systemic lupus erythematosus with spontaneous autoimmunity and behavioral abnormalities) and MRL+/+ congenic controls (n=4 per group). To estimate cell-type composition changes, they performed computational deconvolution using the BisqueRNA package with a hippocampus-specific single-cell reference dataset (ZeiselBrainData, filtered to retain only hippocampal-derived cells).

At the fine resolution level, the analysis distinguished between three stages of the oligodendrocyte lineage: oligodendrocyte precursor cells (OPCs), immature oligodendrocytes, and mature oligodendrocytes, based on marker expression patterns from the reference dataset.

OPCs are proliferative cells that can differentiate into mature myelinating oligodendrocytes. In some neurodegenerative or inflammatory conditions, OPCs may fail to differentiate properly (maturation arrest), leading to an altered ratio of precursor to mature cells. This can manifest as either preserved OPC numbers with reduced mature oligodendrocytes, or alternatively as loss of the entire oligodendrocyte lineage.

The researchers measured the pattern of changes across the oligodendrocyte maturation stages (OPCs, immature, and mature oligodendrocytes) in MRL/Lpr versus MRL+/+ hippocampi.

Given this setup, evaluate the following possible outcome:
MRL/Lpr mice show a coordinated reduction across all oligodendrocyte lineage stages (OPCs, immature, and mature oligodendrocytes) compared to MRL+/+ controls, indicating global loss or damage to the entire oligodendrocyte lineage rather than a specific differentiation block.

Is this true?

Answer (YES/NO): NO